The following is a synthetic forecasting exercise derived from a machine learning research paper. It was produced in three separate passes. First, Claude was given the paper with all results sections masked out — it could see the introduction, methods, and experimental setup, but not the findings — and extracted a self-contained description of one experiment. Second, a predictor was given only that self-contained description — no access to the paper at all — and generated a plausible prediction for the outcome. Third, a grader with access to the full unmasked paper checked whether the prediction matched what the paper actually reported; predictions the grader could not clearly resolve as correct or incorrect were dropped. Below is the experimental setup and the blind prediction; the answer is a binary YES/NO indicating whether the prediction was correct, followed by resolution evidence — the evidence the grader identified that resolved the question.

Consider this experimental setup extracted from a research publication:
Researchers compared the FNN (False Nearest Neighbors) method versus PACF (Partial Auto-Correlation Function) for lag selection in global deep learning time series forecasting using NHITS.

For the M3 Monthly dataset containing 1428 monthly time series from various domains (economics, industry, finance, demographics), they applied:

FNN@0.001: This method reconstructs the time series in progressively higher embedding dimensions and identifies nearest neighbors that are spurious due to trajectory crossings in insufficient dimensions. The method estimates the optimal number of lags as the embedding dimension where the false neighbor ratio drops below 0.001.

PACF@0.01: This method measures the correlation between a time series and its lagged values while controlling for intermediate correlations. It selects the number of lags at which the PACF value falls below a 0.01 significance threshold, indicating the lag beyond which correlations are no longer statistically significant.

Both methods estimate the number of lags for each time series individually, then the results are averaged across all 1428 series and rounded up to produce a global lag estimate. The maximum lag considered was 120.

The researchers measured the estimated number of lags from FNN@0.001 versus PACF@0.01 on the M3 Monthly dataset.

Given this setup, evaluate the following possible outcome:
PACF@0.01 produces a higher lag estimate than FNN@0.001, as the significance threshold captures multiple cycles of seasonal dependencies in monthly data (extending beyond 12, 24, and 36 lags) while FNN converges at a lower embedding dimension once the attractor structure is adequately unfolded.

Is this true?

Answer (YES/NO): YES